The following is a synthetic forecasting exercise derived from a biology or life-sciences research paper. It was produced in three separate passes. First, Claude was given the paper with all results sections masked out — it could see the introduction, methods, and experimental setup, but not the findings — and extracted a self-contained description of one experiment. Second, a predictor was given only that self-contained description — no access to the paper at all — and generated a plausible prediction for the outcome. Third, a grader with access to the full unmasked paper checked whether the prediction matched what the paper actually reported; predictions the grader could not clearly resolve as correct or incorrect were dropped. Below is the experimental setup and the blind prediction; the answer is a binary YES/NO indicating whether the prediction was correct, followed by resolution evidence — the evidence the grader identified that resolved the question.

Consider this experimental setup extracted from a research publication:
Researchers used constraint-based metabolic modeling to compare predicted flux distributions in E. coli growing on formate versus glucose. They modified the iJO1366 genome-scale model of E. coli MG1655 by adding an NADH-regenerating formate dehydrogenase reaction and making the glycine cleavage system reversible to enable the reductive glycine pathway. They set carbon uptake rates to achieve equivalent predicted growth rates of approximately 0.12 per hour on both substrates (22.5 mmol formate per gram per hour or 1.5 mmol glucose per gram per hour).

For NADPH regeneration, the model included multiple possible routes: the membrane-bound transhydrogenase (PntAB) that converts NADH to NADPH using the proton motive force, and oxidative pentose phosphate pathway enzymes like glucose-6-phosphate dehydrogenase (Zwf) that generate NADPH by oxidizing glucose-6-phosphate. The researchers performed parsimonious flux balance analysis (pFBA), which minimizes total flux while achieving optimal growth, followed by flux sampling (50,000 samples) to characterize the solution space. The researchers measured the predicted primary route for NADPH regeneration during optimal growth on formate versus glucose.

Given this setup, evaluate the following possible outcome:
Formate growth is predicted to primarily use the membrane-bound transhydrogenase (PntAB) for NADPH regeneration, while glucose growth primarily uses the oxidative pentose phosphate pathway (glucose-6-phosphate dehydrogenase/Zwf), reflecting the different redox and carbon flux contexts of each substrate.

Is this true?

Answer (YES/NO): YES